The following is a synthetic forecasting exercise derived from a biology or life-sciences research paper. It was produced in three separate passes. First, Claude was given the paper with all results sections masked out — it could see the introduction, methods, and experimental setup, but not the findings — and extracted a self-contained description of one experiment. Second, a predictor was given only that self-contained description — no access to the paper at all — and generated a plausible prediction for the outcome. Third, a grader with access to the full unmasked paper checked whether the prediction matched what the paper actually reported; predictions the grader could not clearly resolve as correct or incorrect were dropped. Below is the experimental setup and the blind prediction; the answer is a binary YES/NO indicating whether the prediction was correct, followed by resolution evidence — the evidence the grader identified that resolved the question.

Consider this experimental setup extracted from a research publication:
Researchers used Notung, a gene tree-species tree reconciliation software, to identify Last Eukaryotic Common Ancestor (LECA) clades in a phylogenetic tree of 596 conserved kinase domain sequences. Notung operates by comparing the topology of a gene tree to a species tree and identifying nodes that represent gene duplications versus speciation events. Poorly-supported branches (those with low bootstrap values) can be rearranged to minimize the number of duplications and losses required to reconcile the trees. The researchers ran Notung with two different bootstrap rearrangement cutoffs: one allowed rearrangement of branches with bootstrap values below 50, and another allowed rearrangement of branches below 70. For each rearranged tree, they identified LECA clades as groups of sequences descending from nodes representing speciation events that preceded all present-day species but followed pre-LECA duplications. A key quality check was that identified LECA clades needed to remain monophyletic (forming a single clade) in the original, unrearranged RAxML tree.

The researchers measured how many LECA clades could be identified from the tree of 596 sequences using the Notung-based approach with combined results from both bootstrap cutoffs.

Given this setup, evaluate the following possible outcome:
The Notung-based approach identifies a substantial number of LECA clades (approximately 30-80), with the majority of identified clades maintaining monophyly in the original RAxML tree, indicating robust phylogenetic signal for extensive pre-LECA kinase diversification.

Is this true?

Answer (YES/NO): NO